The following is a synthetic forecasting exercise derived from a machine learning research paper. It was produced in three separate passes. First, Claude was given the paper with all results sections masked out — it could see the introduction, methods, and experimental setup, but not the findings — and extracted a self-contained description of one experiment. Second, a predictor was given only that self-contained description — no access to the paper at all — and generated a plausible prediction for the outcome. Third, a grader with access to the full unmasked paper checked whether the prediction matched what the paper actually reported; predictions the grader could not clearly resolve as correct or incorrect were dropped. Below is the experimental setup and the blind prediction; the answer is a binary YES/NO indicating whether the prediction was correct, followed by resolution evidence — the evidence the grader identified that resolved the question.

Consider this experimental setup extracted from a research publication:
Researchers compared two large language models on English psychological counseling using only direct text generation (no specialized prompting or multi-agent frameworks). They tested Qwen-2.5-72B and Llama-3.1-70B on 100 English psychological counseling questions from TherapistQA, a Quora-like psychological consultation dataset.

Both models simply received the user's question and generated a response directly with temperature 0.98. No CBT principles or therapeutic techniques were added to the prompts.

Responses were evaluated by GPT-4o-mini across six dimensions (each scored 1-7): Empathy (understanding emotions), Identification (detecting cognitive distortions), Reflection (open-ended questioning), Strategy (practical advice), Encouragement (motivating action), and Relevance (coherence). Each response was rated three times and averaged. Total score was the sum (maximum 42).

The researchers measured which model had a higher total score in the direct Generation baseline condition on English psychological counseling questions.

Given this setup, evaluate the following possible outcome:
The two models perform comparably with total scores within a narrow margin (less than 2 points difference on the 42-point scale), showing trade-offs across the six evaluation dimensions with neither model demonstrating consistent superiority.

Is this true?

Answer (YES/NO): NO